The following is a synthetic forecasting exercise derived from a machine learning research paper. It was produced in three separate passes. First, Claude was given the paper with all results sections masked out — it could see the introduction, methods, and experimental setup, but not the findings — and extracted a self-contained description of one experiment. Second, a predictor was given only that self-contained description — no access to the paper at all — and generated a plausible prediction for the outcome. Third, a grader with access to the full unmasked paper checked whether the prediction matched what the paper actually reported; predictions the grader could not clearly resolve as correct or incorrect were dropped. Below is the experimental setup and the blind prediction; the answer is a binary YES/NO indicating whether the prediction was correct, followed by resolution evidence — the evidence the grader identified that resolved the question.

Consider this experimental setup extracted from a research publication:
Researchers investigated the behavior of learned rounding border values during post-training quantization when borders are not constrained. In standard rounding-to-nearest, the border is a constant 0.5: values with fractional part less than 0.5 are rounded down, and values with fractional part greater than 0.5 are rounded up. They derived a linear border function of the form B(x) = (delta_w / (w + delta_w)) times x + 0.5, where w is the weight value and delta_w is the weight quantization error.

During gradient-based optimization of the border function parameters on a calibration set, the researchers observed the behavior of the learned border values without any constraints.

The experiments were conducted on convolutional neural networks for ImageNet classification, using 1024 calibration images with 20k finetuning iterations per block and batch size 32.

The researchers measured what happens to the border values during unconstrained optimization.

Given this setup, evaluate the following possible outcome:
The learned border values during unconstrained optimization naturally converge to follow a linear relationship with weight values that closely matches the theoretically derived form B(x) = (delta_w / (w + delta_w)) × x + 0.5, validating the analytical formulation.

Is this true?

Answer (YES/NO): NO